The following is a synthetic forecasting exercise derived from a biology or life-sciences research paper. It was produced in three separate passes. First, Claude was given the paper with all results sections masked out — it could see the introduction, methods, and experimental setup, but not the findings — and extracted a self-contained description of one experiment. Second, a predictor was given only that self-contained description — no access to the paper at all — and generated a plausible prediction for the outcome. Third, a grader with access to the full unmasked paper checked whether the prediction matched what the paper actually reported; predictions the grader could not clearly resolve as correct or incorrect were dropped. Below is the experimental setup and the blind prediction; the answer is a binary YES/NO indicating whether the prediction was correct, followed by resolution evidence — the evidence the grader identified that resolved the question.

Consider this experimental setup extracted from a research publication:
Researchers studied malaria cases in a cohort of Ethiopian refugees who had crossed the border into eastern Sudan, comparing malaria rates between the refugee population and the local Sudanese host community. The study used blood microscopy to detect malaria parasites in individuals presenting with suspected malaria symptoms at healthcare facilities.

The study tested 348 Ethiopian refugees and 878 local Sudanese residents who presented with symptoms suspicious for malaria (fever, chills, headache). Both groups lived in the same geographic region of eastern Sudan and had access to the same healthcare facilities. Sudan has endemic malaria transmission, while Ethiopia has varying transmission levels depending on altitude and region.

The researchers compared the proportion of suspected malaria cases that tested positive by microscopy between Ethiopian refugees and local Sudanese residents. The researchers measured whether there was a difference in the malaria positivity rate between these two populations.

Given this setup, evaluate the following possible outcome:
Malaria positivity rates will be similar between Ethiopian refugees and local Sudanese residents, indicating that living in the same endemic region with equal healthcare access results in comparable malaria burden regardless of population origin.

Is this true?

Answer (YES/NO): NO